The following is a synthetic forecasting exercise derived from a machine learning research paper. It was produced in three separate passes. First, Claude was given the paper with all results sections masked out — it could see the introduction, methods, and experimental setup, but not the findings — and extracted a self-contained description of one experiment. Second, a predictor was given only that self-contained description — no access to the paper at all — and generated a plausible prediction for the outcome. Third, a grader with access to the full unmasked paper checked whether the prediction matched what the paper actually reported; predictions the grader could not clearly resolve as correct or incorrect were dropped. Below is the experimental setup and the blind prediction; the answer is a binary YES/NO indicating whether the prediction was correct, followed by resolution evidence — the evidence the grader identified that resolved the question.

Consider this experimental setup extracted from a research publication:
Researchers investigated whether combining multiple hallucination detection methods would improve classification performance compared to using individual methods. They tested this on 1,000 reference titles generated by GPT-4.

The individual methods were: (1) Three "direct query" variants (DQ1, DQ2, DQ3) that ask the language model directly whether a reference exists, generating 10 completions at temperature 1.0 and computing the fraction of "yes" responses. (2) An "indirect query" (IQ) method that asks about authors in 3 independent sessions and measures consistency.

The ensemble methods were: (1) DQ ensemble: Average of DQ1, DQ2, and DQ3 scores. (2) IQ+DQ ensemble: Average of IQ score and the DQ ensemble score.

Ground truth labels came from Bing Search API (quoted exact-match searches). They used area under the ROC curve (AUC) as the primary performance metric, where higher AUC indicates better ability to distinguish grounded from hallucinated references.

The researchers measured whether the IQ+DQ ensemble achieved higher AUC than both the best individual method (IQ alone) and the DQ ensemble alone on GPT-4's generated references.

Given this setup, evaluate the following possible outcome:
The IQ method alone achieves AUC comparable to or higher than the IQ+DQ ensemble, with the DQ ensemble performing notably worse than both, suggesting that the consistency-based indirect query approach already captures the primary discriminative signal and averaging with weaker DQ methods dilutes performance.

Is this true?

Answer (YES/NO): NO